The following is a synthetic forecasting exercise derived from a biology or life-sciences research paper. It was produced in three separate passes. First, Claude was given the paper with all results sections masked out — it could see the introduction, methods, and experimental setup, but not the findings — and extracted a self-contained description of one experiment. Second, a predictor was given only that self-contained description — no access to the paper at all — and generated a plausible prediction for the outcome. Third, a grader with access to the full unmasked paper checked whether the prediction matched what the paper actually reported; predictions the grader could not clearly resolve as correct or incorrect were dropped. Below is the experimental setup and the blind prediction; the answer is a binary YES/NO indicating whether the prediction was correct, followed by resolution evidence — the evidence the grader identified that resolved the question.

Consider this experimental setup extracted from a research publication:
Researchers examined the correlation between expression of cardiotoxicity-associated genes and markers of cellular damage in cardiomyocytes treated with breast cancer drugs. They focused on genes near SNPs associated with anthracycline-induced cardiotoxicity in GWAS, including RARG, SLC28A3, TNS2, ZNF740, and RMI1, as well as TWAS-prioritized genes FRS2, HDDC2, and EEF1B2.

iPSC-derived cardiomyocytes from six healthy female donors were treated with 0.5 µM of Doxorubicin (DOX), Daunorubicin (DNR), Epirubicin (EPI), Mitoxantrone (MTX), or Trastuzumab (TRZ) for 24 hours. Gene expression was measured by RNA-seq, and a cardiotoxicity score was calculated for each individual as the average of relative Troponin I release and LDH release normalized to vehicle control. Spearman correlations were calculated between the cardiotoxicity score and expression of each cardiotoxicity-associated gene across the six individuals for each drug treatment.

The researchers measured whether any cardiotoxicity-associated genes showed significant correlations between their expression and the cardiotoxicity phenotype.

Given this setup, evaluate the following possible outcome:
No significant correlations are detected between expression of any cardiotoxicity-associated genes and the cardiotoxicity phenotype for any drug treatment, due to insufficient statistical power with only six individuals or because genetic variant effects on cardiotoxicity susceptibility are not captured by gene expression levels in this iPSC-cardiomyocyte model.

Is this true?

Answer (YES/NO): NO